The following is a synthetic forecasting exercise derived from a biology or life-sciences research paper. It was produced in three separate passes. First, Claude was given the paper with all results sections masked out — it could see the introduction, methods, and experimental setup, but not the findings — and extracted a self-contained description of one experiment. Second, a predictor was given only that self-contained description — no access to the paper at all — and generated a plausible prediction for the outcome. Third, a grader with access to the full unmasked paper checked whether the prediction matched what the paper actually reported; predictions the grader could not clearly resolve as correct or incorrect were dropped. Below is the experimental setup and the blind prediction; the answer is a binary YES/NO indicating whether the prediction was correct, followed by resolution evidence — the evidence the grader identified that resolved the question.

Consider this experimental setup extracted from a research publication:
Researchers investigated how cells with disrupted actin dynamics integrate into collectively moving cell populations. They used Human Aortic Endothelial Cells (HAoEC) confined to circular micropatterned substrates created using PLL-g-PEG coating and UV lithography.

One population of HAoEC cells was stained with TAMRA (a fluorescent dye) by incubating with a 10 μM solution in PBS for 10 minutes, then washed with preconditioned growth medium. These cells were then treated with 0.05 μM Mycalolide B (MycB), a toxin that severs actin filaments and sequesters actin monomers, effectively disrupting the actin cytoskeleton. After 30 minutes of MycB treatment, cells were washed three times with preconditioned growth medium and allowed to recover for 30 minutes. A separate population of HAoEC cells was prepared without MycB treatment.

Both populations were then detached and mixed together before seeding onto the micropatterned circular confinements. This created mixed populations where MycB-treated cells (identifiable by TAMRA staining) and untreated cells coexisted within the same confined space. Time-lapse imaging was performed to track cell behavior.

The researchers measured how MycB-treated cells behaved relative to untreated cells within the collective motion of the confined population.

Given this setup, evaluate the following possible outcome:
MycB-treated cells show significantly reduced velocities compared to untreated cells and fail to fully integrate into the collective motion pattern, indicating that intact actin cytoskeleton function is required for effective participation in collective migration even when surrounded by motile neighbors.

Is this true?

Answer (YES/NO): NO